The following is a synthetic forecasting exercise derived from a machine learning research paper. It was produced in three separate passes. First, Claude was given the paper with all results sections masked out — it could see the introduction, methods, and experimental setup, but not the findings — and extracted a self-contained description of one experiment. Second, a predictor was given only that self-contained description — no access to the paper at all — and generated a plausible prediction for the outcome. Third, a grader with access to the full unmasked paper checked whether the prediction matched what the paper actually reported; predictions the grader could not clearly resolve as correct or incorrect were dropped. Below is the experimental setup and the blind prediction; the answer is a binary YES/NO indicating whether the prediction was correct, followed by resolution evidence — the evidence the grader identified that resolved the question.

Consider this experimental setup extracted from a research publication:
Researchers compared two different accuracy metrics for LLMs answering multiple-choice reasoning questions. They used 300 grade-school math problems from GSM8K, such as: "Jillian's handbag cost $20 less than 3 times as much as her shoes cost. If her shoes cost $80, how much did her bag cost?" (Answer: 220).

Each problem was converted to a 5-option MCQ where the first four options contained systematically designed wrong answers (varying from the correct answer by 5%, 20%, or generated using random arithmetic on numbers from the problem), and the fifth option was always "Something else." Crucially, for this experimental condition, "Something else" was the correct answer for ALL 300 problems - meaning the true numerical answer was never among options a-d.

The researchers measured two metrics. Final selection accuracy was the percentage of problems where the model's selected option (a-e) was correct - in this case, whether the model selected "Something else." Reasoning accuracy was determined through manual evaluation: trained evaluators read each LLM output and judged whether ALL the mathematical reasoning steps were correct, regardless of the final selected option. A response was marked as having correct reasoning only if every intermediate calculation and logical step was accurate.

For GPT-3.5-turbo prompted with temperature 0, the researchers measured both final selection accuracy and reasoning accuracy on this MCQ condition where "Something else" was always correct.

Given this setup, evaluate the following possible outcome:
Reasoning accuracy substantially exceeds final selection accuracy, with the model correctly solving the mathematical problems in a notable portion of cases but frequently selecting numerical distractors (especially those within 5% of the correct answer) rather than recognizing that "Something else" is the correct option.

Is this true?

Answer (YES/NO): YES